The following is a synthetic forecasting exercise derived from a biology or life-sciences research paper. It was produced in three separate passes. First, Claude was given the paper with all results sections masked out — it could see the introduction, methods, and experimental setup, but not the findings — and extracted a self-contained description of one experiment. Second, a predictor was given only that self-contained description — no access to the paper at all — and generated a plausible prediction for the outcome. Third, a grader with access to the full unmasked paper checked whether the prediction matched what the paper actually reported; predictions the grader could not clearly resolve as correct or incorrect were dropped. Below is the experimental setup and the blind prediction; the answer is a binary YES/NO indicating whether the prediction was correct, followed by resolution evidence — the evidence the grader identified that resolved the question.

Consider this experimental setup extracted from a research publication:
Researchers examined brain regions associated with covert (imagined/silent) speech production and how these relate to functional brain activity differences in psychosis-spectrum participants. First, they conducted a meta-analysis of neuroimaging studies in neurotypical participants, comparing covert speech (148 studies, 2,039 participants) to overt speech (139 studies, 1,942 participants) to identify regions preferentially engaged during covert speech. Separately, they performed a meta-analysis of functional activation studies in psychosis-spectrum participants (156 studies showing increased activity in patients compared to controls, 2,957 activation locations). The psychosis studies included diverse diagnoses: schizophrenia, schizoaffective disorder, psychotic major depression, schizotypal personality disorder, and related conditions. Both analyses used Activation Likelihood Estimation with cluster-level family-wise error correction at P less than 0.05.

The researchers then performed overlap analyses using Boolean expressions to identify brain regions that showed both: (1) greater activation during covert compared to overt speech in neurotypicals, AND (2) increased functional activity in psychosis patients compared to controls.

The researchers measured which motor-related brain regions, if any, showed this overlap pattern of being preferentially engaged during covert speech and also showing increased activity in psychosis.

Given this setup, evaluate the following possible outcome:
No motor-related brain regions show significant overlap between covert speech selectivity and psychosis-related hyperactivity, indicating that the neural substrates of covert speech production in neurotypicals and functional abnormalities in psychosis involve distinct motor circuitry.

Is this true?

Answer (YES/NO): NO